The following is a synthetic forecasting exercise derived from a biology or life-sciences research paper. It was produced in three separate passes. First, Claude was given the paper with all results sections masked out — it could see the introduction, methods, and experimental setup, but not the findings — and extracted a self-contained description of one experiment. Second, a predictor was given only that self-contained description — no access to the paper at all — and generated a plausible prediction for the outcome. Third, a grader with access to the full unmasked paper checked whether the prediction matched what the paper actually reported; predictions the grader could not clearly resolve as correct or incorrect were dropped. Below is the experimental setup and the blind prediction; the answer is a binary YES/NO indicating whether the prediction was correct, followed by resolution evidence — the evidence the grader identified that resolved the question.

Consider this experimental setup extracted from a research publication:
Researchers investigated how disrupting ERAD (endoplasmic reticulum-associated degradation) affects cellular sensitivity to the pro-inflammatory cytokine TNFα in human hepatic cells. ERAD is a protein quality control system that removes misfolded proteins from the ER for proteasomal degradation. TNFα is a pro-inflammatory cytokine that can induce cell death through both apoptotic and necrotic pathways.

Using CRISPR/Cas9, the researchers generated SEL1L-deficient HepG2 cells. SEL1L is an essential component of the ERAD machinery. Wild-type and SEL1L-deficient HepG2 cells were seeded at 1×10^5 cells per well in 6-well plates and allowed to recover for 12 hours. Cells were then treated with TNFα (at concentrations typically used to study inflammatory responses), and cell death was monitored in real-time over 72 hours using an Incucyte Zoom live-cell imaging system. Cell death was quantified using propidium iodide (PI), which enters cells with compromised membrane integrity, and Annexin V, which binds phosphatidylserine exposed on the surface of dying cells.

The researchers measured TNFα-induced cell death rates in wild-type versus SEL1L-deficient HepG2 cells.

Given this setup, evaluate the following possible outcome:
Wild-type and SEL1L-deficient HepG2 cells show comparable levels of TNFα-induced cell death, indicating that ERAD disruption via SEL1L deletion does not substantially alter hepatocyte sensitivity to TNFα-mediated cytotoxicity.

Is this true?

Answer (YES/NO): NO